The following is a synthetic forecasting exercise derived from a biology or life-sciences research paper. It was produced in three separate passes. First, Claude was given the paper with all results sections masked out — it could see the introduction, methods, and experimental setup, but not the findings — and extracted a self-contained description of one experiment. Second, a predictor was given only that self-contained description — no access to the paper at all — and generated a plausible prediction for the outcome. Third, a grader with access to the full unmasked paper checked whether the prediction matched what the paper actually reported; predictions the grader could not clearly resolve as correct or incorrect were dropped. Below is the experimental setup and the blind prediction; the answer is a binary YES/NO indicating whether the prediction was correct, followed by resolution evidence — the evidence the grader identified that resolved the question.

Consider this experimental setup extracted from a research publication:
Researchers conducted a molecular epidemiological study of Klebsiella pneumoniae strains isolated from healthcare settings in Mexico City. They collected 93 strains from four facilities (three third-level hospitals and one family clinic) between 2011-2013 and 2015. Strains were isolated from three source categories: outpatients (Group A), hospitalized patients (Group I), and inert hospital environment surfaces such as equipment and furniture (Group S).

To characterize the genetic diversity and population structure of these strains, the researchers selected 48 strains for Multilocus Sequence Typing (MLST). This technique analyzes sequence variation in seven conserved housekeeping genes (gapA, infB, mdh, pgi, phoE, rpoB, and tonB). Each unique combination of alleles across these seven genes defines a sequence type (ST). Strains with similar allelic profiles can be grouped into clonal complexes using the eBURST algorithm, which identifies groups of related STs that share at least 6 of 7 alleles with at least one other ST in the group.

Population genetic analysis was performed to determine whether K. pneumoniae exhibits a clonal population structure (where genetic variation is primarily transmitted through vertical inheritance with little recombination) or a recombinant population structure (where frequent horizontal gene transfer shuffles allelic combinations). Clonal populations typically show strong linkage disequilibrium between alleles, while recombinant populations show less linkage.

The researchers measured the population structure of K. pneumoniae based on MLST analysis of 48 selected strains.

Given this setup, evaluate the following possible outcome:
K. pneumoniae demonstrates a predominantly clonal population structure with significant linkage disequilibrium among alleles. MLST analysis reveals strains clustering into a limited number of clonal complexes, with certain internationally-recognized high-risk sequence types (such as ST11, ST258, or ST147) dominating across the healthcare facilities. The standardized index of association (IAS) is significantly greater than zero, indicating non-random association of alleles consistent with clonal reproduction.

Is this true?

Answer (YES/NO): NO